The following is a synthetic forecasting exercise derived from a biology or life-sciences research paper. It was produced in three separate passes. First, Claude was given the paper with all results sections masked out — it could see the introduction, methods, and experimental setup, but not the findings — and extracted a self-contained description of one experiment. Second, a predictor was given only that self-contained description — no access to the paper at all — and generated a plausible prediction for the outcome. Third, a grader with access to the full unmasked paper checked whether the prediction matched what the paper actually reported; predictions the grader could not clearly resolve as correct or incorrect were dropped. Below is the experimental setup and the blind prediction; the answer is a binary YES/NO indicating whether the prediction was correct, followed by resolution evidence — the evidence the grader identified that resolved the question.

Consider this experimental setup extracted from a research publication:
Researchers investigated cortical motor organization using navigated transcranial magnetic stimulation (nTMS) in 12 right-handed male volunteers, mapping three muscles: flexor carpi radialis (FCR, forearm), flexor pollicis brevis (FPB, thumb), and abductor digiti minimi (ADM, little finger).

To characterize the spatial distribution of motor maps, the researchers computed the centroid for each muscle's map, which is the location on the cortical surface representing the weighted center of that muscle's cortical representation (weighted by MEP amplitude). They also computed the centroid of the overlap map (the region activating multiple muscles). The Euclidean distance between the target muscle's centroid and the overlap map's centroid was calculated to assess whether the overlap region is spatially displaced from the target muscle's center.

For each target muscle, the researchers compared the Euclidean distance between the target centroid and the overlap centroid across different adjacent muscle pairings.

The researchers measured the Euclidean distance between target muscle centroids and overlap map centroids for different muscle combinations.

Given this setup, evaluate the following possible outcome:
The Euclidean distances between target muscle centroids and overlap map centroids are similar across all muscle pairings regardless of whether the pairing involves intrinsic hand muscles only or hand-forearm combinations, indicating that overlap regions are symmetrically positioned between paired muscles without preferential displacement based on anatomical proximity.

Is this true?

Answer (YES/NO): NO